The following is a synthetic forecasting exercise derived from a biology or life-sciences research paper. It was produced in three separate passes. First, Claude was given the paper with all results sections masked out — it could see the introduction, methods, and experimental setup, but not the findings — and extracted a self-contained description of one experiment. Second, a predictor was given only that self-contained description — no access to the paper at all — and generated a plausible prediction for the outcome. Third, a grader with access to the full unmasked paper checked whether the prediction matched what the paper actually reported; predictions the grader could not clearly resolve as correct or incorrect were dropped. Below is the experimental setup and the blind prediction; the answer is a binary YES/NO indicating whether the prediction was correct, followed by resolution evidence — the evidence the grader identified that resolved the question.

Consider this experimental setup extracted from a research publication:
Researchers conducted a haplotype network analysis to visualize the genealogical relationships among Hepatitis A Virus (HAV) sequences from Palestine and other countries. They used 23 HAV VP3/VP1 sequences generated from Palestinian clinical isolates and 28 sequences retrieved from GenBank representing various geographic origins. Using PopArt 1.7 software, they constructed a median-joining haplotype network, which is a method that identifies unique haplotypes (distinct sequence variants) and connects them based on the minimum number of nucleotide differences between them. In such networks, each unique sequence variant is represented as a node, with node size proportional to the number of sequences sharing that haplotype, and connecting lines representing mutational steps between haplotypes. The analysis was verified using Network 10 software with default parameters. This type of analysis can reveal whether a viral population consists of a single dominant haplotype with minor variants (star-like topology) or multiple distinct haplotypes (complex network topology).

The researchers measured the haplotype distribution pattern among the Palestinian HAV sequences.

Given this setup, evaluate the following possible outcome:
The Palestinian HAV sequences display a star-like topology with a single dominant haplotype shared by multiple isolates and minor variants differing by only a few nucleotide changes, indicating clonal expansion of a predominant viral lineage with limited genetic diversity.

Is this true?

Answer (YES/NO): YES